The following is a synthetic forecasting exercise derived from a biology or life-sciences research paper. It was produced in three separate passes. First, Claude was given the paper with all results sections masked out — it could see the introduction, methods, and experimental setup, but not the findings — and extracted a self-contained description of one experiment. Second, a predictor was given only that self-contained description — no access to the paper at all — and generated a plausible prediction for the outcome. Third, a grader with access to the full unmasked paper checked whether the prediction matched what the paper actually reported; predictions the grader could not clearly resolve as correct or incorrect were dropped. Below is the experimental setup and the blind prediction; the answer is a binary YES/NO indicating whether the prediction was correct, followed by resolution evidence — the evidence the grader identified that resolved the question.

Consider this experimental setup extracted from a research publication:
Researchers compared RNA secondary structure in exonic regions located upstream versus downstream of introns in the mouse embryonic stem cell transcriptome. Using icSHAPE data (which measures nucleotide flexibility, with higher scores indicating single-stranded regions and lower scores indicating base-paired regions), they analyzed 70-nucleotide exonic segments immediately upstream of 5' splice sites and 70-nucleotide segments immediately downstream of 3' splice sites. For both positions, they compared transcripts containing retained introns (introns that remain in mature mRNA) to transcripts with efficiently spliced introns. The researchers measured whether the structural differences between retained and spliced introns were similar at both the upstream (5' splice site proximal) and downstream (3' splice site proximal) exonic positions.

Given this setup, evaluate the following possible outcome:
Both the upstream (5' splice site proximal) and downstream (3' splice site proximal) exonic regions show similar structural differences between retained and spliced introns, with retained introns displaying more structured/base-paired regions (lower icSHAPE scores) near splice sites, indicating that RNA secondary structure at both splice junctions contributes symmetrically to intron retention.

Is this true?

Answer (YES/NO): NO